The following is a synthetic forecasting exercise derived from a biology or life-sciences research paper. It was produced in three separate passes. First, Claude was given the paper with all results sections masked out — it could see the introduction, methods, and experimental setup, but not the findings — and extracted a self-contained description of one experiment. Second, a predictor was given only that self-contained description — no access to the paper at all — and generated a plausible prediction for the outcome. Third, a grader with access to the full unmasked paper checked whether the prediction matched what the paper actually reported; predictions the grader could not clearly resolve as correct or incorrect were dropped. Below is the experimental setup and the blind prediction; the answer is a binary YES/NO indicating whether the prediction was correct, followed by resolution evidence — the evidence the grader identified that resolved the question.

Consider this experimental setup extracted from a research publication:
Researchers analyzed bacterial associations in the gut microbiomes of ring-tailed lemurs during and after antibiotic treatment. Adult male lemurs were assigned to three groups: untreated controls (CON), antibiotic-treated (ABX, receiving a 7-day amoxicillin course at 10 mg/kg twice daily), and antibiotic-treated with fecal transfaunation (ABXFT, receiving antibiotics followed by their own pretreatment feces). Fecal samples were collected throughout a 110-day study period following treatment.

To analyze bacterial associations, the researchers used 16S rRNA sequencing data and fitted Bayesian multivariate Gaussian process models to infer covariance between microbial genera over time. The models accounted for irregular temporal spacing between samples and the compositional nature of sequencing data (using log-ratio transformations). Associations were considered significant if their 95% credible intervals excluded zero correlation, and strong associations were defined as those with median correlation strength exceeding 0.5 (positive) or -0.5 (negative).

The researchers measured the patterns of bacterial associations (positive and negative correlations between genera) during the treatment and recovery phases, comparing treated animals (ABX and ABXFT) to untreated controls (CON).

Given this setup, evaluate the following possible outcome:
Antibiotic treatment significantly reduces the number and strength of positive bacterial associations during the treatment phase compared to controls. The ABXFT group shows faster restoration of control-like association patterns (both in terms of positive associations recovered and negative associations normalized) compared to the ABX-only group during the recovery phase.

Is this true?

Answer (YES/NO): NO